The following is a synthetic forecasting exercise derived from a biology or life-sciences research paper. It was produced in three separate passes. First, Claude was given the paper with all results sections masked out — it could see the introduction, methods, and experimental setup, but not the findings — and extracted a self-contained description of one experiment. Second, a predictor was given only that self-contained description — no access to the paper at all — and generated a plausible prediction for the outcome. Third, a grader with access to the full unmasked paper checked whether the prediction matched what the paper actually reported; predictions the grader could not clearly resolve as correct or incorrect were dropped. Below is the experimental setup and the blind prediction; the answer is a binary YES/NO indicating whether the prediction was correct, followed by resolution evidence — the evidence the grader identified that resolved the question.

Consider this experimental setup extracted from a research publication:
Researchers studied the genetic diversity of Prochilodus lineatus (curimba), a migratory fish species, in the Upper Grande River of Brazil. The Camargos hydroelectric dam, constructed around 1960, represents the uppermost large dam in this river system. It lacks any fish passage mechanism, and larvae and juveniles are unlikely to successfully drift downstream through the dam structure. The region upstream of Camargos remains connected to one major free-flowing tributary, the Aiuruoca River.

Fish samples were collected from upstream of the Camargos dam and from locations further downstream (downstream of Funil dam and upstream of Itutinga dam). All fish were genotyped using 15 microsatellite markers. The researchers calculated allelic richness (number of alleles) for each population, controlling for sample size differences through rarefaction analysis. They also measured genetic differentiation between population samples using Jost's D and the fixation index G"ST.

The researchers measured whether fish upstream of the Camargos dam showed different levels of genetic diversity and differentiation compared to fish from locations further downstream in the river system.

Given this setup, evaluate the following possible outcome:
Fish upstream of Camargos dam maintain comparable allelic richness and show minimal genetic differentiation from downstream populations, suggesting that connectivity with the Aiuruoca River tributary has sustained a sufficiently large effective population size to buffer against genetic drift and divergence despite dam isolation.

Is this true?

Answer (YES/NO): NO